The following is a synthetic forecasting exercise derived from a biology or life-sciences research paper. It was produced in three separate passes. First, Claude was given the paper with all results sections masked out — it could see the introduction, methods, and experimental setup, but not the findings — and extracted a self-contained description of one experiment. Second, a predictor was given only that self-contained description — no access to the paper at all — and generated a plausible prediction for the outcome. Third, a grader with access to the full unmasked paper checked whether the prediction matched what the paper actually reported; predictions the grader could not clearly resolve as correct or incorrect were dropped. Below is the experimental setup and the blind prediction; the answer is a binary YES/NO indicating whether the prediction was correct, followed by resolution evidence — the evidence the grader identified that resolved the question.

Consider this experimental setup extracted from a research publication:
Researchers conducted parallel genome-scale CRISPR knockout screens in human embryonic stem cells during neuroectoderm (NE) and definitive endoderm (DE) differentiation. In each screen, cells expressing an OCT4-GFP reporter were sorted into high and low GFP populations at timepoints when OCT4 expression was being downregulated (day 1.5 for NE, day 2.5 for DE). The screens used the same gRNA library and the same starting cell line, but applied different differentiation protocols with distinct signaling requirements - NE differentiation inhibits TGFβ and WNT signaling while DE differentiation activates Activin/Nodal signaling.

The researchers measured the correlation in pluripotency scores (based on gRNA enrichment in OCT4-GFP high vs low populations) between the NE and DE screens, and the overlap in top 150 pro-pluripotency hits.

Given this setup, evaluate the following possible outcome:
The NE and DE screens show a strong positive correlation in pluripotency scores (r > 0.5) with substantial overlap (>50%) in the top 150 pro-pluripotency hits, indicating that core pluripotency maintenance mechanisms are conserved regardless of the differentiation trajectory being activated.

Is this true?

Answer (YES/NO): NO